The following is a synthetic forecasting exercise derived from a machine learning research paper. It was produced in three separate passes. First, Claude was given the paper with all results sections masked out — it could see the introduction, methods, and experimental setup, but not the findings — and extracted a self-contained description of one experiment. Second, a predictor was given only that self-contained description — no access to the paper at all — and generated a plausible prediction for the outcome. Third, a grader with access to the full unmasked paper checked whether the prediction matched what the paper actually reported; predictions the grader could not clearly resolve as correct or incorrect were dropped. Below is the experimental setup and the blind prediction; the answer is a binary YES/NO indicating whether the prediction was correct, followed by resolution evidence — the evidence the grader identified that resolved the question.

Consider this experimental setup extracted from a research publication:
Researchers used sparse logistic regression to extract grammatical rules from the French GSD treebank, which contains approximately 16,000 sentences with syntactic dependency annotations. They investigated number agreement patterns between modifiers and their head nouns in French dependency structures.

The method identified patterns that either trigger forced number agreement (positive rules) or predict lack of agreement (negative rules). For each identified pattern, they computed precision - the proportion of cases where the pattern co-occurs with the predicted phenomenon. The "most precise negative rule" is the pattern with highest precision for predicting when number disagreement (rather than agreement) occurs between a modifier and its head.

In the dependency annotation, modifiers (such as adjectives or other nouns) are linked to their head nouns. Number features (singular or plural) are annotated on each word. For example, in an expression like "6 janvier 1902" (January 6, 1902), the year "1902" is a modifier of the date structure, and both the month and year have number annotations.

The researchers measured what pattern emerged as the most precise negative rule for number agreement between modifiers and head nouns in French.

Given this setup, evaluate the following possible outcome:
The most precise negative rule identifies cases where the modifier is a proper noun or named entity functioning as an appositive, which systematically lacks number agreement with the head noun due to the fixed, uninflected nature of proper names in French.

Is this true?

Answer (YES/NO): NO